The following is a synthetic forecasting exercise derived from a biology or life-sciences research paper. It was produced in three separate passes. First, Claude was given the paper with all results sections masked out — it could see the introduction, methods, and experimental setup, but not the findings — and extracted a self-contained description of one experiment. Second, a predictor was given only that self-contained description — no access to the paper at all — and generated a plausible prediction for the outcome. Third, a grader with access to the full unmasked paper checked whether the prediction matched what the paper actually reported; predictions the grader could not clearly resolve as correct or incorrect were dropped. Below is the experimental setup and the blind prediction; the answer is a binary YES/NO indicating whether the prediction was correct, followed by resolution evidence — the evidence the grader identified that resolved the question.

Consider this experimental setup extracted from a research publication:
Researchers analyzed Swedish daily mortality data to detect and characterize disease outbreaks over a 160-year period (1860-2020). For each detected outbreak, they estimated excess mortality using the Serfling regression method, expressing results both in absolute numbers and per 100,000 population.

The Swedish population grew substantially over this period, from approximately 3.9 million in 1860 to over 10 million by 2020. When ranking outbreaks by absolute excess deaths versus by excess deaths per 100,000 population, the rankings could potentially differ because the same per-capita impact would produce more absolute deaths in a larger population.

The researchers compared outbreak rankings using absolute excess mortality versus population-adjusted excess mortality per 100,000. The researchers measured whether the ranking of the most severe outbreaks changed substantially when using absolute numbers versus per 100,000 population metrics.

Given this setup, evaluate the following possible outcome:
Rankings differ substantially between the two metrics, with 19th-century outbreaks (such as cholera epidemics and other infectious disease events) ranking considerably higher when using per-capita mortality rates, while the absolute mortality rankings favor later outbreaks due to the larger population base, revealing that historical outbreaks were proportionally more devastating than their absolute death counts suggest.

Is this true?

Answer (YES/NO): NO